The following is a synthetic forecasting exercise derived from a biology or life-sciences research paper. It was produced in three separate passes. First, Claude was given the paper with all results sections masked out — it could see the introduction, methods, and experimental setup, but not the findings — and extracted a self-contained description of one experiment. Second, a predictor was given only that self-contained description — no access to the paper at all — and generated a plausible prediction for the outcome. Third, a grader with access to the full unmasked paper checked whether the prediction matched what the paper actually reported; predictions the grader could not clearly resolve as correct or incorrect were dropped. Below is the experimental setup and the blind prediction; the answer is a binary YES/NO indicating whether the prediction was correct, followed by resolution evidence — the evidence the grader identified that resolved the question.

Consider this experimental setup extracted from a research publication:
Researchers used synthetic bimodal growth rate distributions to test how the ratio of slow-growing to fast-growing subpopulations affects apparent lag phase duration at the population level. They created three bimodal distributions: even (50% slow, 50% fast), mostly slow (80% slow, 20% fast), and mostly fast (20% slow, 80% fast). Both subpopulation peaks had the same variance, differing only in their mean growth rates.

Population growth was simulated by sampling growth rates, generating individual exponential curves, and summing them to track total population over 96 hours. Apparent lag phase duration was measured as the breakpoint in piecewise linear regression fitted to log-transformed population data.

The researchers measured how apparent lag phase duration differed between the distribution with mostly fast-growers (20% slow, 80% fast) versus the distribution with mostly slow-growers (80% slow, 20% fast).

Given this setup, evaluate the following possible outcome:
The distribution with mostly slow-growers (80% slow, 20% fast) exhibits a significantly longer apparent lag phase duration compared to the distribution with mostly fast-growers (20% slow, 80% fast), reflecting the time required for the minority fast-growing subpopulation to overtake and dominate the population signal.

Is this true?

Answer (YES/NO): NO